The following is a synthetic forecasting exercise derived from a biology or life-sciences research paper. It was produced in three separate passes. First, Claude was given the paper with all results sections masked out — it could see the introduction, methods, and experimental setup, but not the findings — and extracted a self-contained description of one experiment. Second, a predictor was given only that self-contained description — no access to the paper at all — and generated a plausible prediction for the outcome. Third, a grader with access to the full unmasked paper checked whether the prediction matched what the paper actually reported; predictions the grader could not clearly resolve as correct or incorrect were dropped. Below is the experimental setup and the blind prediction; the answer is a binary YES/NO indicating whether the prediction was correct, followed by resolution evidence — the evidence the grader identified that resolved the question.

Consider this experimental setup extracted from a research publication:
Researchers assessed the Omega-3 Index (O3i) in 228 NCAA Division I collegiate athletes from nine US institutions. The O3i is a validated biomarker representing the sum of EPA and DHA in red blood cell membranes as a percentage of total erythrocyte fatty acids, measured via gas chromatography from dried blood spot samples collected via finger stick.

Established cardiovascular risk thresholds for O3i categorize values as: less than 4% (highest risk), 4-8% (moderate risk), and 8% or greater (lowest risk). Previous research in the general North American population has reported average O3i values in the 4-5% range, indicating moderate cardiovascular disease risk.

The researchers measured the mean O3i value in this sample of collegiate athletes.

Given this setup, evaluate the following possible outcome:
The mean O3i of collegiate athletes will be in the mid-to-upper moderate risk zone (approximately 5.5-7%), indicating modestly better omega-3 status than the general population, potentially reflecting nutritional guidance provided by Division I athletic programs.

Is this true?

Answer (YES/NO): NO